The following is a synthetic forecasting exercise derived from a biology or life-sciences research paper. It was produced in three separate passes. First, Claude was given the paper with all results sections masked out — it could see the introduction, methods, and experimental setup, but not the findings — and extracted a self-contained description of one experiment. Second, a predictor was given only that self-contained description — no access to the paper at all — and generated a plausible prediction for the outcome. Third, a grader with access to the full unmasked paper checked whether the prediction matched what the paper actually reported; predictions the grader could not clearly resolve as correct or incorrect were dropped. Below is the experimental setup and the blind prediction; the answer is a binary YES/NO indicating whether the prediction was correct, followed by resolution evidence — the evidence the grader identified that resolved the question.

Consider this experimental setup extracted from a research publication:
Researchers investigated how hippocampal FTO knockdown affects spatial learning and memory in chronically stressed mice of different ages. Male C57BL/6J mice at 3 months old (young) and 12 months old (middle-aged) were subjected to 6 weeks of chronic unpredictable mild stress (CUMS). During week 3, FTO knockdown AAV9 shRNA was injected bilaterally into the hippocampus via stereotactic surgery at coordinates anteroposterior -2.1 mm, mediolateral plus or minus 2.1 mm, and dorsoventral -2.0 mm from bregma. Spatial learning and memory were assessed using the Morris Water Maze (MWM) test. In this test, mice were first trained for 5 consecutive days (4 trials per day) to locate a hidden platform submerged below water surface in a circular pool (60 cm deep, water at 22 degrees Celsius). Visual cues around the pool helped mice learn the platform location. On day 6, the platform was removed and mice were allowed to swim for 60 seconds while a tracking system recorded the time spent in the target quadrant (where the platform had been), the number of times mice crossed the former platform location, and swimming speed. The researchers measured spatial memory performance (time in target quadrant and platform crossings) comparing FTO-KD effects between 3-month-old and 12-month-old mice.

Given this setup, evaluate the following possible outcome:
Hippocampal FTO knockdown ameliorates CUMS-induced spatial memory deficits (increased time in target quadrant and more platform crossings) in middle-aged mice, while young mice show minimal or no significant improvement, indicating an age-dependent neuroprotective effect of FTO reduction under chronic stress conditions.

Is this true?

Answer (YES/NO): NO